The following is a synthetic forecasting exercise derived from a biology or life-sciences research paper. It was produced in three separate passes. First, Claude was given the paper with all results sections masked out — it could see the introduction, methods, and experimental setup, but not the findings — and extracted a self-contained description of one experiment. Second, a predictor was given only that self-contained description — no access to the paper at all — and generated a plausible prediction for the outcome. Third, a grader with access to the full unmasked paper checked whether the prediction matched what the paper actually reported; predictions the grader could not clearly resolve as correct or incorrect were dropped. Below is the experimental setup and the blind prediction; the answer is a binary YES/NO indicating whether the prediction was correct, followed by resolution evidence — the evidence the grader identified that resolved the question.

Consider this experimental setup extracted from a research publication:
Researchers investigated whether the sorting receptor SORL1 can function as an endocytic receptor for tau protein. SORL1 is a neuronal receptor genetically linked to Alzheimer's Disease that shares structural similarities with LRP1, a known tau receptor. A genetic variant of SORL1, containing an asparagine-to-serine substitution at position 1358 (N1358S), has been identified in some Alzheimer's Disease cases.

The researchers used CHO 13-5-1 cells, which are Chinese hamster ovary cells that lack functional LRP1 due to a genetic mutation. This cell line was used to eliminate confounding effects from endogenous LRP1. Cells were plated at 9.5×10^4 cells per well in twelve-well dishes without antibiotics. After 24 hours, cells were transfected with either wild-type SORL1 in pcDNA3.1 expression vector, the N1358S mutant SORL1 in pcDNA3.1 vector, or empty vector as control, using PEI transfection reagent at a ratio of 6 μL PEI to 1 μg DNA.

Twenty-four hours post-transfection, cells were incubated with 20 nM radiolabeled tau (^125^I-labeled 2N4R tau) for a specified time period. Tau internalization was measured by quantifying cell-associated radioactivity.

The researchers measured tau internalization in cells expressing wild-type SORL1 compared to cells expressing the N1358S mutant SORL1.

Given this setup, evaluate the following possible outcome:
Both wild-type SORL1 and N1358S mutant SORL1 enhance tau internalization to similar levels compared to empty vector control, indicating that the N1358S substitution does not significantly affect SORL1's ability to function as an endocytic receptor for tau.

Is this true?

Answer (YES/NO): NO